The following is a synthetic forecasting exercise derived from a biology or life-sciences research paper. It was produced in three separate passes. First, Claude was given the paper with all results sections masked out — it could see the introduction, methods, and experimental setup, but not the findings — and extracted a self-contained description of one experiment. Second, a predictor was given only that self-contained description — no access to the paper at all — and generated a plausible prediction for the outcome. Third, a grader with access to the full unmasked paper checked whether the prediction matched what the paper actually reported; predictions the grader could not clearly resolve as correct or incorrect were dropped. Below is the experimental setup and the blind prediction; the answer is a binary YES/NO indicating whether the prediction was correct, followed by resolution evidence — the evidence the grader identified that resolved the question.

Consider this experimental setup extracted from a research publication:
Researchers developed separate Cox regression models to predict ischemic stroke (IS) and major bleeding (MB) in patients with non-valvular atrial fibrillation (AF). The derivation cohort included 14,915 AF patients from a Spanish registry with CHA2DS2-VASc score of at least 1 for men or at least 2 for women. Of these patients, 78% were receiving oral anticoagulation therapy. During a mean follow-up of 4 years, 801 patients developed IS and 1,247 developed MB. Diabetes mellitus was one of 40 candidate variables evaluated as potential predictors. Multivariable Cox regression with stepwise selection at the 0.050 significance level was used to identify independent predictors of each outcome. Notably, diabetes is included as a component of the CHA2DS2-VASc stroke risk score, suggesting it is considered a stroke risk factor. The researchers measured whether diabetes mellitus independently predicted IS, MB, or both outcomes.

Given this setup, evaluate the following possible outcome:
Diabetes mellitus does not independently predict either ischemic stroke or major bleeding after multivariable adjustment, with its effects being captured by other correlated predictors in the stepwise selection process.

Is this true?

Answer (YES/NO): NO